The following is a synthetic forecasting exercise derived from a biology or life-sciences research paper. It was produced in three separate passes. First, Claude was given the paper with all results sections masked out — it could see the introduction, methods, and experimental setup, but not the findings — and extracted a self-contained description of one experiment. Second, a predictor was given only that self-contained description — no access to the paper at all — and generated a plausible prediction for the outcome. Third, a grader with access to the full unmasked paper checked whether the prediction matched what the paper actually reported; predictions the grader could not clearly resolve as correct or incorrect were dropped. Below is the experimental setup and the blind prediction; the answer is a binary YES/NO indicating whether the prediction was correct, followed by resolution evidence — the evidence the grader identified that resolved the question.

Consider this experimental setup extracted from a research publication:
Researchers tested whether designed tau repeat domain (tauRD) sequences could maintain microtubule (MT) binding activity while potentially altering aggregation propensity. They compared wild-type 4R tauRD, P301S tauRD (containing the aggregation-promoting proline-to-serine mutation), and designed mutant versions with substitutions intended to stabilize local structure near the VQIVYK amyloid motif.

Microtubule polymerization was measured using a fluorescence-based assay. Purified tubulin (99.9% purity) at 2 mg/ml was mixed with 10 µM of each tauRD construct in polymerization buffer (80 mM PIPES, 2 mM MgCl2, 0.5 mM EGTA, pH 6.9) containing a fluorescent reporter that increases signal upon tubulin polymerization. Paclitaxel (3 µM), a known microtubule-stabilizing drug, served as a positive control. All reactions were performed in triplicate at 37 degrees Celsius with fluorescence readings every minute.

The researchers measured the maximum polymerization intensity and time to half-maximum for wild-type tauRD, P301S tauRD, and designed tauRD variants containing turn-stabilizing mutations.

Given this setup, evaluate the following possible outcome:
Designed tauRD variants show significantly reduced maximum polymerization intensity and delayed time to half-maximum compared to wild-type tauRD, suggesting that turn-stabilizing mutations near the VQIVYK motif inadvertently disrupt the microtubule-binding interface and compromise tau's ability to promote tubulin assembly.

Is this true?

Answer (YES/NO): NO